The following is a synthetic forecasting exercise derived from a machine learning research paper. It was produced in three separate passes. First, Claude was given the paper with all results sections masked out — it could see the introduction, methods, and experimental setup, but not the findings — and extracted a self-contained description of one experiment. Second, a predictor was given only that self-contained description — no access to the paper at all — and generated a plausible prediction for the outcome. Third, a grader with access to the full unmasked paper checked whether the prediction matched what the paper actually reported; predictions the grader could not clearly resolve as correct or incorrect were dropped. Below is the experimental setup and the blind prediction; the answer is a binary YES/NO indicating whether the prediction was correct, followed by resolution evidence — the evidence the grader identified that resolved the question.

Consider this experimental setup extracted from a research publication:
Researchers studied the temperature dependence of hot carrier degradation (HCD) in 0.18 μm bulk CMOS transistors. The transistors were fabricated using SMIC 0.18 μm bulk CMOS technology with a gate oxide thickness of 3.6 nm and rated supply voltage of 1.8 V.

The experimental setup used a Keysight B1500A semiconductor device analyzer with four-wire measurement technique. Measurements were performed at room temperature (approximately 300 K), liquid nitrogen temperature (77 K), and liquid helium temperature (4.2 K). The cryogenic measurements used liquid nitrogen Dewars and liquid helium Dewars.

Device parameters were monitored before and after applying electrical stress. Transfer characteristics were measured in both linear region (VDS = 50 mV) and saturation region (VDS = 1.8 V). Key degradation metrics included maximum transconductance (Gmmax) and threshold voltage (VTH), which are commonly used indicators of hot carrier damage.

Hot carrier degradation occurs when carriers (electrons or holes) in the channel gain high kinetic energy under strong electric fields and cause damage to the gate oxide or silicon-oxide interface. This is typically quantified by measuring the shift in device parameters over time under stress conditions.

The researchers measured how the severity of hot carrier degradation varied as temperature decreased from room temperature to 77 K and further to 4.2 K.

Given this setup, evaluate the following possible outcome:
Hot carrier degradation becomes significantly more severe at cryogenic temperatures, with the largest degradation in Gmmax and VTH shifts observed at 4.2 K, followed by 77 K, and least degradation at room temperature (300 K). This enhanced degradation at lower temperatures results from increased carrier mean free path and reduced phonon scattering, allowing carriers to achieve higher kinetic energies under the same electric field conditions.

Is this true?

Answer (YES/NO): NO